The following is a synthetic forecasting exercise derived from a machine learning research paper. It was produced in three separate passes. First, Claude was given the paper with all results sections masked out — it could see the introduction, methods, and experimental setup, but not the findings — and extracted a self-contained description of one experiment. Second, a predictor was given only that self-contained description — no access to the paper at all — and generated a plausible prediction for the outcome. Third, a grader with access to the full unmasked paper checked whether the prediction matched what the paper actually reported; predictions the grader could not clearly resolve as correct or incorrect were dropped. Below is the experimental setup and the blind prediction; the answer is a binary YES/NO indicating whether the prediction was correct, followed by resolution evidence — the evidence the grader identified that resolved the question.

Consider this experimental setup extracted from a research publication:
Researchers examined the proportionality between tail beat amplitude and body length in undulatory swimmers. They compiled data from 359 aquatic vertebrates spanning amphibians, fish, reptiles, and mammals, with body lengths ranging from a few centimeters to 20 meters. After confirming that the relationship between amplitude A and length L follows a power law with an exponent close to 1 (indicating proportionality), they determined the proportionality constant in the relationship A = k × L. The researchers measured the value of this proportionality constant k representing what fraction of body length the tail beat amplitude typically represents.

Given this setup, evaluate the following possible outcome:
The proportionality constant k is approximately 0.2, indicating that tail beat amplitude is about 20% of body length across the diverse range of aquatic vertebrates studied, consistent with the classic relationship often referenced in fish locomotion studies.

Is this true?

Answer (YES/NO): YES